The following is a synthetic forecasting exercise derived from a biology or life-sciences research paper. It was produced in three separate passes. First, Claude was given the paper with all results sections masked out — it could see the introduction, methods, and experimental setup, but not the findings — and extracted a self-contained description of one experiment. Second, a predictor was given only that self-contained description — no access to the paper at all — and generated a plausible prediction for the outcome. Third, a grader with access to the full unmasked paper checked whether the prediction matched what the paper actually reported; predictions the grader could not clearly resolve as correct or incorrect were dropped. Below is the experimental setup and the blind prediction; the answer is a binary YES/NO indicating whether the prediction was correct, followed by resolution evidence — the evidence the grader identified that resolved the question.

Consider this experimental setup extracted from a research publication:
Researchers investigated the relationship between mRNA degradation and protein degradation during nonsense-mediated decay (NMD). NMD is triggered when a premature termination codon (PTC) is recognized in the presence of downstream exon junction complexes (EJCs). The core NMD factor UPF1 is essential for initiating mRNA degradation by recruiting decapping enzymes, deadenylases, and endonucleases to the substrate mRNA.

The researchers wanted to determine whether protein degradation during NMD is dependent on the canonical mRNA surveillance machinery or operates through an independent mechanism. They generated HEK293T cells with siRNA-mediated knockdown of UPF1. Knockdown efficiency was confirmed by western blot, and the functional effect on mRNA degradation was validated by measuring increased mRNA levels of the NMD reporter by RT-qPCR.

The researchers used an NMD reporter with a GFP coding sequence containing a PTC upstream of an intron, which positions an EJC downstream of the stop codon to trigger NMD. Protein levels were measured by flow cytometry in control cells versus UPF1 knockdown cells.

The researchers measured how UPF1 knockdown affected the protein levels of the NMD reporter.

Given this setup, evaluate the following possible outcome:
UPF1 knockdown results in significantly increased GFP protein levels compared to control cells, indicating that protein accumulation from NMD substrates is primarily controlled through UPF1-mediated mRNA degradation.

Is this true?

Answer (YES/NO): YES